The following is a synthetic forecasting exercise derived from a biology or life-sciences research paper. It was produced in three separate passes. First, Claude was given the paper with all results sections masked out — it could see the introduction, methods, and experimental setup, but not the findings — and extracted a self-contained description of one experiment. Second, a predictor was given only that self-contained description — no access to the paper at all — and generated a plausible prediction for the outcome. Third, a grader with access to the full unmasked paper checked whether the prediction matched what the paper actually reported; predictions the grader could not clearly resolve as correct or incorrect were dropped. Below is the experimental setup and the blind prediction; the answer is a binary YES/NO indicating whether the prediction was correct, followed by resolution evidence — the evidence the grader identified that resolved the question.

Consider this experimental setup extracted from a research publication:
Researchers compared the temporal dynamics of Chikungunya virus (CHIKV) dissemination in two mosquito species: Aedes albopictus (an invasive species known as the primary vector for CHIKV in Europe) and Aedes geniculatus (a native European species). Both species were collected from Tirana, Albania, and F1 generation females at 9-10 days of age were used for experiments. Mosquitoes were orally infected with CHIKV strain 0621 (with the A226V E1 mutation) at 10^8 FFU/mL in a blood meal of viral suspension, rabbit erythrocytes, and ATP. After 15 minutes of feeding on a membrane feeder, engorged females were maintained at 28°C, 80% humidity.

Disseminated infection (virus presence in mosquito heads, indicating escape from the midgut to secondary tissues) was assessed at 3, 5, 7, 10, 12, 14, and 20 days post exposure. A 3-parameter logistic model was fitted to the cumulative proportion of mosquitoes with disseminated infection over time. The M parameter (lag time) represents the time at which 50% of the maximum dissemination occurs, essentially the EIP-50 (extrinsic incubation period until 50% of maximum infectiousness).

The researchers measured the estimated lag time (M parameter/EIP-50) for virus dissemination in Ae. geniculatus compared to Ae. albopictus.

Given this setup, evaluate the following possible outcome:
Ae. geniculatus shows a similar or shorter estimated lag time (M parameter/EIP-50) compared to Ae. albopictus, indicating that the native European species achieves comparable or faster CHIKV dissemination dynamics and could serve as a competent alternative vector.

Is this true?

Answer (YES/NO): NO